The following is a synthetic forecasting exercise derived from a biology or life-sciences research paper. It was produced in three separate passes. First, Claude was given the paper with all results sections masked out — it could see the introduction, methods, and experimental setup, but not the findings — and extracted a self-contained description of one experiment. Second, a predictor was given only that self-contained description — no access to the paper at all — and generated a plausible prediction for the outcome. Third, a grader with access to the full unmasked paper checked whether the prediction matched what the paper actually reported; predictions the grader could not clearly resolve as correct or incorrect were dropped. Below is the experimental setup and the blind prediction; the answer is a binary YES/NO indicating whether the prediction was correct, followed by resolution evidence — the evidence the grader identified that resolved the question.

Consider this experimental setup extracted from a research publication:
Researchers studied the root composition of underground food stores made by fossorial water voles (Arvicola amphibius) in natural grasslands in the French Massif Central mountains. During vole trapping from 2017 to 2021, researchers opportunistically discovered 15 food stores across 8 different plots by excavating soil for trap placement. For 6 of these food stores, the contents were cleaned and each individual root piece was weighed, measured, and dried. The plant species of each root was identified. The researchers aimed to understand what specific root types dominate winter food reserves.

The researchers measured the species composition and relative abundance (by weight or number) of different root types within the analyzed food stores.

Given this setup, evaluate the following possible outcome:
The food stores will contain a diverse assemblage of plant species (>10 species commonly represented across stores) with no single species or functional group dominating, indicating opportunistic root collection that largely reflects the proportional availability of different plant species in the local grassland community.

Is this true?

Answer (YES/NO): NO